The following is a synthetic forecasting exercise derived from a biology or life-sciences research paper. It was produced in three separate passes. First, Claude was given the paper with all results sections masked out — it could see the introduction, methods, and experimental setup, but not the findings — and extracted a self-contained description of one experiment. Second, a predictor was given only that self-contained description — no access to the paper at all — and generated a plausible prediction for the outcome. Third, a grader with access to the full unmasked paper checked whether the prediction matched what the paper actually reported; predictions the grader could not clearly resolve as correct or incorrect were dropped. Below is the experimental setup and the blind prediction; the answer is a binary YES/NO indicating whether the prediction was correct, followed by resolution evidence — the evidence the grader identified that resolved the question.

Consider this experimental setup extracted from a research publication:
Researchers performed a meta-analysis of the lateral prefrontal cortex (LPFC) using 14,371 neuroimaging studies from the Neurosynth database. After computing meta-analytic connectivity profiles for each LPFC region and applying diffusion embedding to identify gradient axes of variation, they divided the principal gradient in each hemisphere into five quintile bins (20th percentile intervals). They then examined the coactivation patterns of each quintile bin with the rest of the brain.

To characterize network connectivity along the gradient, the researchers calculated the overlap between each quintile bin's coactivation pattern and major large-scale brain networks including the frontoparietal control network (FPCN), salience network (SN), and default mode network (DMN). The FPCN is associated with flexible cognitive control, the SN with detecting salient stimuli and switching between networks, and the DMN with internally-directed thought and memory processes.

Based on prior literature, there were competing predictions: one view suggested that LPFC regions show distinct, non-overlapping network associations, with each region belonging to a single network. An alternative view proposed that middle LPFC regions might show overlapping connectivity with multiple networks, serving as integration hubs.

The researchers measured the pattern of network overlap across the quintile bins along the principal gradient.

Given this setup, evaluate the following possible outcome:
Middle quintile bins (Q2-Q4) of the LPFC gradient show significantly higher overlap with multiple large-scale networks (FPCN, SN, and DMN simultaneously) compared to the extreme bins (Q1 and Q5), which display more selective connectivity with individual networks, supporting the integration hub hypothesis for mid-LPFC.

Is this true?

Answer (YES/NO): NO